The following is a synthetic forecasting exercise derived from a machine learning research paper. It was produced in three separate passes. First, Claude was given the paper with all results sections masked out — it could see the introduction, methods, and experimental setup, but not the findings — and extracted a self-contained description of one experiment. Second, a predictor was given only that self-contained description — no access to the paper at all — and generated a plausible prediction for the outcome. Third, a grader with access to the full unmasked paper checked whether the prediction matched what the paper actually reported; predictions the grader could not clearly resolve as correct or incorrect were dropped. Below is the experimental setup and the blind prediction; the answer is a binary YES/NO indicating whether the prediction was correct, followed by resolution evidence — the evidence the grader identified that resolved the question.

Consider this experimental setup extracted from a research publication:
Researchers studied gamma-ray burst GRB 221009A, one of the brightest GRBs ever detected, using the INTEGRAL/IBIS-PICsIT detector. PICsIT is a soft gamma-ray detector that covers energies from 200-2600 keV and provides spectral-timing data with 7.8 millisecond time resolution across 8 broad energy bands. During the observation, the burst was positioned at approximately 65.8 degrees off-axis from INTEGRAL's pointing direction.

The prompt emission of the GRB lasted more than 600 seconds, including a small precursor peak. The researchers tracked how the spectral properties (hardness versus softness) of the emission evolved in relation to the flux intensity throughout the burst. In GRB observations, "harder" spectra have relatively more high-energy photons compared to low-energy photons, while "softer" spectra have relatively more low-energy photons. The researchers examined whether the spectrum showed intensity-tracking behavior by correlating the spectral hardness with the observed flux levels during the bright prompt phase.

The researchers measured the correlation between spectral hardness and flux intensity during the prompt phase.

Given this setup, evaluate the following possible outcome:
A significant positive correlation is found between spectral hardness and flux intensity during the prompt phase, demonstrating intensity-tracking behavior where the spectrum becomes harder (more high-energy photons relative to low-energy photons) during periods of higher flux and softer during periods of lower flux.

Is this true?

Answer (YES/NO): NO